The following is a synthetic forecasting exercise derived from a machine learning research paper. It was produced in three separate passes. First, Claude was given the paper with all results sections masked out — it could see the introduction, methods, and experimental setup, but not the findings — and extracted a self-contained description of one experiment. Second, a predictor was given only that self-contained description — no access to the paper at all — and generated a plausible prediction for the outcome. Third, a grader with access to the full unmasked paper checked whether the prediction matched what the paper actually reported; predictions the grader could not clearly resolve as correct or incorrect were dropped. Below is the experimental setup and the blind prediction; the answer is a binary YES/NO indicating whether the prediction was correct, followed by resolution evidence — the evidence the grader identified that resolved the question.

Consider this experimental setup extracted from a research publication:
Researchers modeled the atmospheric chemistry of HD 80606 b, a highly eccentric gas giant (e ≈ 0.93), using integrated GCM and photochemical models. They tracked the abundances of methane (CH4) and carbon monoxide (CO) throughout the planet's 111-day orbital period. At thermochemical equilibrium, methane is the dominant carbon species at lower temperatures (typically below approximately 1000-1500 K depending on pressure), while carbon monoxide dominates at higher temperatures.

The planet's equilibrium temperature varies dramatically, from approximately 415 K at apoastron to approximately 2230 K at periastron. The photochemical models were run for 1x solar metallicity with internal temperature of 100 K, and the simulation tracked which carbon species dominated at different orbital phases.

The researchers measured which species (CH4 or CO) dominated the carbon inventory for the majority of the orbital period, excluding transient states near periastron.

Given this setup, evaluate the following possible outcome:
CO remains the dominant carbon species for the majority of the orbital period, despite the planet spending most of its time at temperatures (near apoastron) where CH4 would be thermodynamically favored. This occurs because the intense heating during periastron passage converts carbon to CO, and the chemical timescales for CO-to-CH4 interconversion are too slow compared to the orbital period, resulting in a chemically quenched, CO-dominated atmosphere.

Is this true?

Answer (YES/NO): NO